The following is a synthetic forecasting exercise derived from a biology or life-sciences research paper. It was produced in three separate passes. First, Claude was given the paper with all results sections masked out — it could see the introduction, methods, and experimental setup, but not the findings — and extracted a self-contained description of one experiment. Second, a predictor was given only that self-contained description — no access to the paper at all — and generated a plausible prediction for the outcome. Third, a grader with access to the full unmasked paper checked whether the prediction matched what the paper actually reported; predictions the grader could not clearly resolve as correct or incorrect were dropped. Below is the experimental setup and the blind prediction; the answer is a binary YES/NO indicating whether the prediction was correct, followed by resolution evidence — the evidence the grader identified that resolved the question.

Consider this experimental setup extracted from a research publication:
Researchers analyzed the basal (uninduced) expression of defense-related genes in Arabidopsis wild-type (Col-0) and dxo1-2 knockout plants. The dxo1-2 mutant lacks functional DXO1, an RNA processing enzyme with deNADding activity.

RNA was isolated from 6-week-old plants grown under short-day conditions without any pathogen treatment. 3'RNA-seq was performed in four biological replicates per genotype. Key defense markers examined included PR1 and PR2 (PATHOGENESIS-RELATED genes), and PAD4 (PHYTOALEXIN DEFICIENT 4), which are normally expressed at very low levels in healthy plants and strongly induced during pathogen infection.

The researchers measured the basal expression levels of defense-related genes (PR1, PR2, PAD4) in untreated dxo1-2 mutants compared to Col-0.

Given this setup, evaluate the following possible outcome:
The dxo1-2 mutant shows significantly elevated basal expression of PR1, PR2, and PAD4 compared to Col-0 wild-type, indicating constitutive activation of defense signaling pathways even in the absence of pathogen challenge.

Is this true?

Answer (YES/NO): YES